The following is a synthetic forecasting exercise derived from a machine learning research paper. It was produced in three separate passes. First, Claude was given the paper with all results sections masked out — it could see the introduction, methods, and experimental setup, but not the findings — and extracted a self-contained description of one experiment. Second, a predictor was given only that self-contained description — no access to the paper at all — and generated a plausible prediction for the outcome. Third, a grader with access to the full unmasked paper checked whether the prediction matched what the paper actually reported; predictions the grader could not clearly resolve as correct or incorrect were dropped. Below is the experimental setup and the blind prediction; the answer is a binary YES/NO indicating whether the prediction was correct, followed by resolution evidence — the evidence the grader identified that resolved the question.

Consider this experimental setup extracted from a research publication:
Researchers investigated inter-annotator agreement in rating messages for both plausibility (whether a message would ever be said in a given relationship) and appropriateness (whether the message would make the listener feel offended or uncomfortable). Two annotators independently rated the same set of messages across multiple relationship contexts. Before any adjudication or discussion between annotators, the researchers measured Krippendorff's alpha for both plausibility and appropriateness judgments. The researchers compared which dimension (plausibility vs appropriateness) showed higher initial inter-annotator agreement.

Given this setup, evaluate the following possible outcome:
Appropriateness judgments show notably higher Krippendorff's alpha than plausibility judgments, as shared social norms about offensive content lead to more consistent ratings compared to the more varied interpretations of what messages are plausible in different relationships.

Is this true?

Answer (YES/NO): NO